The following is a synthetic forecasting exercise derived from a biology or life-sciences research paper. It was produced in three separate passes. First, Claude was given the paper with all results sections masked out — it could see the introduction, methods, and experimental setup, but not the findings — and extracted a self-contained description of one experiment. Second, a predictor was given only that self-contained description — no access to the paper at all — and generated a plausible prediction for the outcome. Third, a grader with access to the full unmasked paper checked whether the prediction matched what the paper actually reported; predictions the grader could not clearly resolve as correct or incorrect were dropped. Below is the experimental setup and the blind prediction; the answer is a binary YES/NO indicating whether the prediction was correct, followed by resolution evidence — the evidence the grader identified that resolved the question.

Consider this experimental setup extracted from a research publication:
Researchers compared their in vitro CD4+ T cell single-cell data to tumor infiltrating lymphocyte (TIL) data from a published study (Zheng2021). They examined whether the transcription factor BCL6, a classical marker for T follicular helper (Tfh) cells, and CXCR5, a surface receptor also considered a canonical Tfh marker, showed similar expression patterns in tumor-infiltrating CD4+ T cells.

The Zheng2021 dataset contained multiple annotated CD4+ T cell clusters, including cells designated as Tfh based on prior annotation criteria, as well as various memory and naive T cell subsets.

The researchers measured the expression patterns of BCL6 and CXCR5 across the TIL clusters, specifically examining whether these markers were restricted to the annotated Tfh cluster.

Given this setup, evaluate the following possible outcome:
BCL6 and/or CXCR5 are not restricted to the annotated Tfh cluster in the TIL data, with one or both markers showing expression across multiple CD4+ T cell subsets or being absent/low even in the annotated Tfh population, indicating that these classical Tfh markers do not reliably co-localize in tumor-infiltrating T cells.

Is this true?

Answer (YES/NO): YES